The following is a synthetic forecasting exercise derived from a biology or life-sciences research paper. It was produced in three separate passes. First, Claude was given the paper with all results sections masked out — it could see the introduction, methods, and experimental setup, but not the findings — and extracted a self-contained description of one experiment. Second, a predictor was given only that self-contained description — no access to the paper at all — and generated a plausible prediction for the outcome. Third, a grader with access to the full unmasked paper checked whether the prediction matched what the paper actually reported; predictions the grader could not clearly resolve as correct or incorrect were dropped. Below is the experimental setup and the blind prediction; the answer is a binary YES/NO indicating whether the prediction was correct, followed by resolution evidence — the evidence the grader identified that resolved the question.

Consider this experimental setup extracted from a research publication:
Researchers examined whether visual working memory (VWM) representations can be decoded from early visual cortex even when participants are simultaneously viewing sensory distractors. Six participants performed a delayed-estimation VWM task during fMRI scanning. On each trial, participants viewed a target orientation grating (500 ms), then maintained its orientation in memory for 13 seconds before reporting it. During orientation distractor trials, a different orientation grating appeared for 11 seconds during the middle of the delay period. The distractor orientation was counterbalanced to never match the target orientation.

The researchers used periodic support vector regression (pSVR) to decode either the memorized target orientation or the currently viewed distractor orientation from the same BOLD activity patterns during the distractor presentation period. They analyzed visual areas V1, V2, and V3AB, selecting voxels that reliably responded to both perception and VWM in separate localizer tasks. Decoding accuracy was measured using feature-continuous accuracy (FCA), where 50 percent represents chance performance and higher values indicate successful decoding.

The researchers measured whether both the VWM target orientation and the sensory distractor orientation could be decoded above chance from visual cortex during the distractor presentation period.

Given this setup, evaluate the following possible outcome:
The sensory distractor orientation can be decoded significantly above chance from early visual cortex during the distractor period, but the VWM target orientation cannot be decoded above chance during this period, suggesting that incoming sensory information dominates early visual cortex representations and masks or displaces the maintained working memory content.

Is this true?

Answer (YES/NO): NO